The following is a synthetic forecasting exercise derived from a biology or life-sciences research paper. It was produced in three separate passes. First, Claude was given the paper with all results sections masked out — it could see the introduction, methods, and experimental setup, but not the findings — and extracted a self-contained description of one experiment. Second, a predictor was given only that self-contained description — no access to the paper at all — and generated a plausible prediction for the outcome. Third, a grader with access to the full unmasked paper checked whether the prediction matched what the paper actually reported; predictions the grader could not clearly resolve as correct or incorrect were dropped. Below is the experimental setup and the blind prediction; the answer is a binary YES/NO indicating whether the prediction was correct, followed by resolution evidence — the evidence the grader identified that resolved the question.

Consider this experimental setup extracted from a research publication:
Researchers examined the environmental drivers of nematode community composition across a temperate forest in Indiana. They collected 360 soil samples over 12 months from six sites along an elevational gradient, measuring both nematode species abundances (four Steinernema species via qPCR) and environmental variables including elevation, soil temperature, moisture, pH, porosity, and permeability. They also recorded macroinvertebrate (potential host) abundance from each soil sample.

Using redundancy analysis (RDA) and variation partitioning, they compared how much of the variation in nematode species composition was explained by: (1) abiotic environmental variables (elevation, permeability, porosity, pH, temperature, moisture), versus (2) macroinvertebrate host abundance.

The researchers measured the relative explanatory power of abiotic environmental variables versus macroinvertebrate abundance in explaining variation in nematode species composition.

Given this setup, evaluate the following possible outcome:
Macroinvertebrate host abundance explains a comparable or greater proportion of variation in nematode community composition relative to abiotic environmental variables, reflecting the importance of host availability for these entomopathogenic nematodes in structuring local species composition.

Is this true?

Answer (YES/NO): NO